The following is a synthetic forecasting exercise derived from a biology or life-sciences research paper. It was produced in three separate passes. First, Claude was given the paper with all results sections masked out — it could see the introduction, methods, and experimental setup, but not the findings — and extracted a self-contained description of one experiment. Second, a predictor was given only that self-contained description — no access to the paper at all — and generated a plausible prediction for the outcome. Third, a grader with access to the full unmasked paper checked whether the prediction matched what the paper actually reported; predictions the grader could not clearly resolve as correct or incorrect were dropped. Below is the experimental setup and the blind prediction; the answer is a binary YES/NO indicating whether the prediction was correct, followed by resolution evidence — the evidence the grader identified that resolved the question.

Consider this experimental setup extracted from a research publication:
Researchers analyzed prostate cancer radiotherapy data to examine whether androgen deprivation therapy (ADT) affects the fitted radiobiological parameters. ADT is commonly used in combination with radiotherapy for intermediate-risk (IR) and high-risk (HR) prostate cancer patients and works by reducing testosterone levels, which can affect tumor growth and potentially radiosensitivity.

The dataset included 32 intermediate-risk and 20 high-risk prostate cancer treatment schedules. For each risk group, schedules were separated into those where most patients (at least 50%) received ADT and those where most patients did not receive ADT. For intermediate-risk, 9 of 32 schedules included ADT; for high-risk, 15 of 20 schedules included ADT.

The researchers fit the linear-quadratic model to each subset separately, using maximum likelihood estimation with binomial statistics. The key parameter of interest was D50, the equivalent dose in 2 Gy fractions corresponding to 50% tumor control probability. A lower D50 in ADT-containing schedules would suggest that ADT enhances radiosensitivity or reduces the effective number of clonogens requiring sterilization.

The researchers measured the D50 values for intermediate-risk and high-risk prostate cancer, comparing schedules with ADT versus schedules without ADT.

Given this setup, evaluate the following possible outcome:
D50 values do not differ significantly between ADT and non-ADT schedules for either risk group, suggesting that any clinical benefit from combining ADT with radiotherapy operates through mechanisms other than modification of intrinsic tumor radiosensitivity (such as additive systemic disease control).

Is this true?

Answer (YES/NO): YES